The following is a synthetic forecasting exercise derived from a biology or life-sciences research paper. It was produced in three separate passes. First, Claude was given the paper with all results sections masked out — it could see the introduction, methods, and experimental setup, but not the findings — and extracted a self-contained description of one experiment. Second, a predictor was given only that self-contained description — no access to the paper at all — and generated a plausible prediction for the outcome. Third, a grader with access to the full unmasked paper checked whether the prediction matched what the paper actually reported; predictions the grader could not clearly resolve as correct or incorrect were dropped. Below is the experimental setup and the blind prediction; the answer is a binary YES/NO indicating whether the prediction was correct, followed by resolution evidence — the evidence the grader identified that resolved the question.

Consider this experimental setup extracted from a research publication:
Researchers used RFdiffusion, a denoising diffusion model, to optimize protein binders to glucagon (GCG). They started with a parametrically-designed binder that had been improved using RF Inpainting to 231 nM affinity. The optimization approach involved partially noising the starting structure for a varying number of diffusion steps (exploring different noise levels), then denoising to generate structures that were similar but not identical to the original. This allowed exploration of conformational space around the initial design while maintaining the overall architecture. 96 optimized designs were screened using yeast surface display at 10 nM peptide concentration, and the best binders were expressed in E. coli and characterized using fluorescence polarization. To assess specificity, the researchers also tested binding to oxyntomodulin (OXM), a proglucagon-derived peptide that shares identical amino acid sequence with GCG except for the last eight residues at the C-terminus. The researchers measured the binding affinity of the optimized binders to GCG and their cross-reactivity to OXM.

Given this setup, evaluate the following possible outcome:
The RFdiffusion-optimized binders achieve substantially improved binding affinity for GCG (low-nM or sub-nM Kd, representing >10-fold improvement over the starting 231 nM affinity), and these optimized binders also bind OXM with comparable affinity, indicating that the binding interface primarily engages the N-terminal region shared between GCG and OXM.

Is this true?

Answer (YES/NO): NO